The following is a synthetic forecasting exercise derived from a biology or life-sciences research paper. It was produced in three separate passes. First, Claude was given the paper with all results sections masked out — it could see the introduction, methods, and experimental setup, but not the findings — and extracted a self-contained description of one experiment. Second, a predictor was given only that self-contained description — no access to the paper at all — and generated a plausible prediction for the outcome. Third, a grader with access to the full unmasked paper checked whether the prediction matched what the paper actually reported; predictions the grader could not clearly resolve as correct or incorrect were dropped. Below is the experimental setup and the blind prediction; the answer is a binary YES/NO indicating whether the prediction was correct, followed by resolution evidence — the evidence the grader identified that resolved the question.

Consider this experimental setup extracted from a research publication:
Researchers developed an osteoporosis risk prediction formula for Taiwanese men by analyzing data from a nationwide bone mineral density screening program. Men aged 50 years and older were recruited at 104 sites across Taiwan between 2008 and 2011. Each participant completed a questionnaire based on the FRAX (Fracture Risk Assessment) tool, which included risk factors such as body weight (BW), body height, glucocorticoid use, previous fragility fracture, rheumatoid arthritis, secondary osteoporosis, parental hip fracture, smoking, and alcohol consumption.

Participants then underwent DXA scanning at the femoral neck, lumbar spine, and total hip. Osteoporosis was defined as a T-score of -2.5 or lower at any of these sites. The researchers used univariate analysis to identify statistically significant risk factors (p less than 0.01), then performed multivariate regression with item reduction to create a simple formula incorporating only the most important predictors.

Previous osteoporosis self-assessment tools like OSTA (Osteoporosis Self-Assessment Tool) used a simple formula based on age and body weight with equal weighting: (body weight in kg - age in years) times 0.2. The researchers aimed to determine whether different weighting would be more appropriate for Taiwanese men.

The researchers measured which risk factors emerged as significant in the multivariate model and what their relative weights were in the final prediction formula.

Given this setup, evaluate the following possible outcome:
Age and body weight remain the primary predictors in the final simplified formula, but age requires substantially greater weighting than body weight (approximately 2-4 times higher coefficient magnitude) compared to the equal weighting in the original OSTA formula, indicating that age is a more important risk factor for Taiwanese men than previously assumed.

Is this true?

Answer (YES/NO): NO